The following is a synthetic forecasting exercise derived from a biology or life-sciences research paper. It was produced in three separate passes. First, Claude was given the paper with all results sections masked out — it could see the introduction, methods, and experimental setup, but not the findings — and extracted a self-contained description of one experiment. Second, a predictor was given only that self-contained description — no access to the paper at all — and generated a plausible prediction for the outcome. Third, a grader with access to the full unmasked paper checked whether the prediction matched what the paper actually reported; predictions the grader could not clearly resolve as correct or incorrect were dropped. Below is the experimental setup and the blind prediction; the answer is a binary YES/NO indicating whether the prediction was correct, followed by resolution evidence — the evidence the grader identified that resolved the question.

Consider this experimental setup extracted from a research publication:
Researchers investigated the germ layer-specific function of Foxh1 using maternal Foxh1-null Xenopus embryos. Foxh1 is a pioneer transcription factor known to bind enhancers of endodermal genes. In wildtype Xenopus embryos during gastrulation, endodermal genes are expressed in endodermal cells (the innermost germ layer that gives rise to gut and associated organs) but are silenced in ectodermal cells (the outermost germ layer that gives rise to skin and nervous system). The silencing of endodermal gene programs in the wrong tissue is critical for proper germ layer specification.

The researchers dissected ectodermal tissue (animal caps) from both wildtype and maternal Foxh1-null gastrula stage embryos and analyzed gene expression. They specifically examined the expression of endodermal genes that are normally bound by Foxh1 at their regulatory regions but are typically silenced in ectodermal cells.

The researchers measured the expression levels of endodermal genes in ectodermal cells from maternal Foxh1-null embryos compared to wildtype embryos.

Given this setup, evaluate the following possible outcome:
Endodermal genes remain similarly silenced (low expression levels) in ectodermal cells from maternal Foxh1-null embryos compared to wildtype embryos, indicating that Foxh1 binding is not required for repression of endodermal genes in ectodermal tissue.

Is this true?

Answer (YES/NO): NO